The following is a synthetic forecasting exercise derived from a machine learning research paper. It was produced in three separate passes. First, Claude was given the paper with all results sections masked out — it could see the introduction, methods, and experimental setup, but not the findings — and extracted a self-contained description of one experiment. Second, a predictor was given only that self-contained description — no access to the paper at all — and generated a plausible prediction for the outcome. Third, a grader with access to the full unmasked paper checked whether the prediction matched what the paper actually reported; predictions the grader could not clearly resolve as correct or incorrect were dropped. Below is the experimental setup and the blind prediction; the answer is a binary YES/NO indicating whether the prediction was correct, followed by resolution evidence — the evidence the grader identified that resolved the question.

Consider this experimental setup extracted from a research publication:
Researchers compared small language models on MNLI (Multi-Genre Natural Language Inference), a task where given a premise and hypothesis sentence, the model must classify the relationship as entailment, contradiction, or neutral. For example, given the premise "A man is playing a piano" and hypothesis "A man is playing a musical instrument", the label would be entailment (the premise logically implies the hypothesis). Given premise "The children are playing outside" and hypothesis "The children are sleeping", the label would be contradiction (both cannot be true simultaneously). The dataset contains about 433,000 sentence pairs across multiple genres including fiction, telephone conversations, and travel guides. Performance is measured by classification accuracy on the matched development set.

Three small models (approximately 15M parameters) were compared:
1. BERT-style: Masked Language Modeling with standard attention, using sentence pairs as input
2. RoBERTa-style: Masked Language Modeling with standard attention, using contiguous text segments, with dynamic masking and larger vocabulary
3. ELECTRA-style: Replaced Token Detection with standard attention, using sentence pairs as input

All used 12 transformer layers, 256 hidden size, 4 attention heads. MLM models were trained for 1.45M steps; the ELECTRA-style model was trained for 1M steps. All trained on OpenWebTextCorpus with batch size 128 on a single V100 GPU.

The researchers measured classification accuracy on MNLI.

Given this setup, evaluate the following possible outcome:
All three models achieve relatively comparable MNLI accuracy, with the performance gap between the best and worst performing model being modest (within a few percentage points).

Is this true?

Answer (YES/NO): YES